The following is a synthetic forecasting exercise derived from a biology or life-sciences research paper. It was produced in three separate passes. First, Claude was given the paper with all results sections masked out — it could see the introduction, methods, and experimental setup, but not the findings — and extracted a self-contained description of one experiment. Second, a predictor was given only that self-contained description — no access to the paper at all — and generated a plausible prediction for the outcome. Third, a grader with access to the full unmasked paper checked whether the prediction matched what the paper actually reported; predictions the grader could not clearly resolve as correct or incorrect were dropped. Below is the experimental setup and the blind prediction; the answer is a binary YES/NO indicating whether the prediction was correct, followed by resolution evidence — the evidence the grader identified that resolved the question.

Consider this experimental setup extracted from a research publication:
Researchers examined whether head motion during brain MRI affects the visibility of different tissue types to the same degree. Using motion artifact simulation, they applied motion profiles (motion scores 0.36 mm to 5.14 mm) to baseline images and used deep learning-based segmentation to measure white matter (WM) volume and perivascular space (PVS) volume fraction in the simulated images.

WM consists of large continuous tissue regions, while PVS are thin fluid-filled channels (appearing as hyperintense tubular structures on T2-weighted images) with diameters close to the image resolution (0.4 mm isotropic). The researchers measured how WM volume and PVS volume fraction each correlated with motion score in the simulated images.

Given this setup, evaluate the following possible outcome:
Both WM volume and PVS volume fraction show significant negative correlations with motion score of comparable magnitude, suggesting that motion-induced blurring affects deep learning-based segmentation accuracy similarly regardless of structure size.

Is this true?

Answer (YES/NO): NO